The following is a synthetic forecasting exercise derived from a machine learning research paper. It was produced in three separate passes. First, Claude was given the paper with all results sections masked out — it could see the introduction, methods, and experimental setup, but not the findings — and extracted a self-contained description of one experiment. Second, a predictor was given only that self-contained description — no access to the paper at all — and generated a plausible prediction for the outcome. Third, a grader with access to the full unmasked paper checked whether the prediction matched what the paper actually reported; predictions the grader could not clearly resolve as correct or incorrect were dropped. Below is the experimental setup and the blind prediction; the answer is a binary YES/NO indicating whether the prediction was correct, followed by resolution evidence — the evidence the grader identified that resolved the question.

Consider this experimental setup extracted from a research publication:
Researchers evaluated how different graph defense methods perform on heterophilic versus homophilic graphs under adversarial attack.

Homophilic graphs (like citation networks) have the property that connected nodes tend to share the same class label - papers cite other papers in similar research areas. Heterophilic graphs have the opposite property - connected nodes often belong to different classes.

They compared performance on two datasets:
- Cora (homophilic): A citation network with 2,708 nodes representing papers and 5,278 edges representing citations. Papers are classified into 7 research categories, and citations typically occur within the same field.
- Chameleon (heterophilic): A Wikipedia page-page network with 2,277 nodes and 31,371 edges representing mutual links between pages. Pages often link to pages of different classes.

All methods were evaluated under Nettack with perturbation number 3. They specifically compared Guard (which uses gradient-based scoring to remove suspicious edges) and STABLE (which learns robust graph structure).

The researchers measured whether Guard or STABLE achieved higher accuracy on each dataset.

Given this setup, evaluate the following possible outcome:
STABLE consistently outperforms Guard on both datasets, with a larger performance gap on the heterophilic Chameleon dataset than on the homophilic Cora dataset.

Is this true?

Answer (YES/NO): NO